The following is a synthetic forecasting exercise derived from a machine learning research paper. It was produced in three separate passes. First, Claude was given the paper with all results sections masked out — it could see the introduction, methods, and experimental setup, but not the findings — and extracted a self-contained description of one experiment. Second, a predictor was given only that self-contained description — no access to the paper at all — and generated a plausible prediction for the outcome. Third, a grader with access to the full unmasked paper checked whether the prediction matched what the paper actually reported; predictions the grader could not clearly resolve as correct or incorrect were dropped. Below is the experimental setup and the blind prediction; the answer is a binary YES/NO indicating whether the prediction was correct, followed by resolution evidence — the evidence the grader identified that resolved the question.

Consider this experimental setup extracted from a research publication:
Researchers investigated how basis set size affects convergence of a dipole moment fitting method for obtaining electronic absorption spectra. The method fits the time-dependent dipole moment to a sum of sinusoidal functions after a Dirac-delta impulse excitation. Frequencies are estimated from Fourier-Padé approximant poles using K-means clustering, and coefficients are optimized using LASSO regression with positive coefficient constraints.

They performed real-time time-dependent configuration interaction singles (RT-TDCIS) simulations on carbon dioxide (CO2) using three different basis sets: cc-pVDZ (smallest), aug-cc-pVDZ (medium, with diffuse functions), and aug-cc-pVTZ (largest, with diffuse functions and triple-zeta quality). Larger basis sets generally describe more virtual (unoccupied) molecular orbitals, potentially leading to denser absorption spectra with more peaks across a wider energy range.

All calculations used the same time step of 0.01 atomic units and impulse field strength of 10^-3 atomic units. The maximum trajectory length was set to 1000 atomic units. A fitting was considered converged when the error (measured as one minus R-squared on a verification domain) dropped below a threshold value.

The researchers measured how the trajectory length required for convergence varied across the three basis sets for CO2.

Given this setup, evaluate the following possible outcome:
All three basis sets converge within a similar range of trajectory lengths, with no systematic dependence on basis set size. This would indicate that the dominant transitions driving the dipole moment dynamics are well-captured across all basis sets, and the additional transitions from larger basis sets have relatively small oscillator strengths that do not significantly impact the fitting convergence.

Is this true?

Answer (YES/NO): NO